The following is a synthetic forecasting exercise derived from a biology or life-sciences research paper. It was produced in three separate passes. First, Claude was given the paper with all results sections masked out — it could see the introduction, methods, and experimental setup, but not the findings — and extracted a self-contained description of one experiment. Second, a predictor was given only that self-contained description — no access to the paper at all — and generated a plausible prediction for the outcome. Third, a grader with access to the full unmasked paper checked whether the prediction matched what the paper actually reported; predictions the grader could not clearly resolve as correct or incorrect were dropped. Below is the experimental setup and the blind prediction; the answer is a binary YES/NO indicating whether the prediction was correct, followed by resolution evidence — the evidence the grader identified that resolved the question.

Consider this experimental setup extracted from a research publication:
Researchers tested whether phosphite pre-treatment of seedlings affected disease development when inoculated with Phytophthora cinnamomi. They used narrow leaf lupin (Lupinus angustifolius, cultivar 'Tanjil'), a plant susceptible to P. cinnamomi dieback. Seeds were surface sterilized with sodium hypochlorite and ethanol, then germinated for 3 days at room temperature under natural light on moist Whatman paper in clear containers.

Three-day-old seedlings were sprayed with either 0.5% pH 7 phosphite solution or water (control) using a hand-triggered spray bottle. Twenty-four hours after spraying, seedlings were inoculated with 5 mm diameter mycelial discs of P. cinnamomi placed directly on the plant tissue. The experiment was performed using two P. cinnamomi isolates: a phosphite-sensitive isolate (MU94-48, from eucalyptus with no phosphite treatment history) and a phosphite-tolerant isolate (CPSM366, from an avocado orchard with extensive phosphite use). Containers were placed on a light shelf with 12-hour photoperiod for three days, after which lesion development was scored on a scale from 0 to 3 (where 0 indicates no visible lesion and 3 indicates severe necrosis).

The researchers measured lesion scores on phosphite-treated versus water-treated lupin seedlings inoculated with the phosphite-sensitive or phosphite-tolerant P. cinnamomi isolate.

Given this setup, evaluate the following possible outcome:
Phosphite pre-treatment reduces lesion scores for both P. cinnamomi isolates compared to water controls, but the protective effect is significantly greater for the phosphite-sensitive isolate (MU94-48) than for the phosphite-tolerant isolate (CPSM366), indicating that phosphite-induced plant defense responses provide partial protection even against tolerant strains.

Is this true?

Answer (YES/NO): NO